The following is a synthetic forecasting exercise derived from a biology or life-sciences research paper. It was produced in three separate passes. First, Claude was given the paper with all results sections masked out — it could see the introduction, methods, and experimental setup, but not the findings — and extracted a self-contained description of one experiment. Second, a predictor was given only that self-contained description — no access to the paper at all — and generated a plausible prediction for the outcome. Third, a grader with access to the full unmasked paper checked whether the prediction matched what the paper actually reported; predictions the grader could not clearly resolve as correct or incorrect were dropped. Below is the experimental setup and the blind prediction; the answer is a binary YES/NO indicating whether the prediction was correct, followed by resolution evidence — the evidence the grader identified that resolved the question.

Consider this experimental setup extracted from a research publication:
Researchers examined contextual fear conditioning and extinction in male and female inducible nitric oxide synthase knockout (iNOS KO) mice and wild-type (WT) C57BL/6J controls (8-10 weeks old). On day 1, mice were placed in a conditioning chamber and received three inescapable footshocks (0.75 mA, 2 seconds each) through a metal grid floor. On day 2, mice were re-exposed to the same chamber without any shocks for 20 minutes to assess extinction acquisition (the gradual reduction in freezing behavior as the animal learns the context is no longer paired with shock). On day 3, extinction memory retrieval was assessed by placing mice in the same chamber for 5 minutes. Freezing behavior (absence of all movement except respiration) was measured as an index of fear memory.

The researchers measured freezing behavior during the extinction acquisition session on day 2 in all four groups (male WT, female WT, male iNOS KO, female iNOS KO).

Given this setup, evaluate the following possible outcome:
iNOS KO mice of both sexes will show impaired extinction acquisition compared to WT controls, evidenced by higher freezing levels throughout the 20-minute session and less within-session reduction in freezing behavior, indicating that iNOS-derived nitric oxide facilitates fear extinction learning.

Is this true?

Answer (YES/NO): NO